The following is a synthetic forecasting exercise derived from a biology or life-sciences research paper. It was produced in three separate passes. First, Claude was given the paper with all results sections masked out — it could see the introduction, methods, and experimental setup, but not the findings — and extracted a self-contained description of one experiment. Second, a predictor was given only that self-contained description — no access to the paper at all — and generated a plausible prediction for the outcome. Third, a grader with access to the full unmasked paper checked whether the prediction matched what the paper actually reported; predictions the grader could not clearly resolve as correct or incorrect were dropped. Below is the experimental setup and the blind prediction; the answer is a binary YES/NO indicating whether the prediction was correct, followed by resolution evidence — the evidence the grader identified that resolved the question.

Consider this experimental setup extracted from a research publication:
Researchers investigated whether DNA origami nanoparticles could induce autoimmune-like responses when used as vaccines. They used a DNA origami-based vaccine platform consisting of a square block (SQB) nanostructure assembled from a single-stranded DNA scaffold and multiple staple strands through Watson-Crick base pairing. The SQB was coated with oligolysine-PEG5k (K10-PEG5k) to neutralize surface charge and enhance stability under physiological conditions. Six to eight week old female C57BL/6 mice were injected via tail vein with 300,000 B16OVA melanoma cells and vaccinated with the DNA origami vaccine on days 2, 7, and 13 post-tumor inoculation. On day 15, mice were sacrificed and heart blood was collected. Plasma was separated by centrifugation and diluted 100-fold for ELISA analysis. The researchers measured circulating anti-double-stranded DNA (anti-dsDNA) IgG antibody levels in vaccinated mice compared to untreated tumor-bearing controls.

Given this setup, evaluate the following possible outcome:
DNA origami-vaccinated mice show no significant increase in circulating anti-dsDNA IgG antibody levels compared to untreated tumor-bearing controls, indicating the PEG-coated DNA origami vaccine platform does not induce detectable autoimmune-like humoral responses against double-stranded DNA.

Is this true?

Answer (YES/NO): NO